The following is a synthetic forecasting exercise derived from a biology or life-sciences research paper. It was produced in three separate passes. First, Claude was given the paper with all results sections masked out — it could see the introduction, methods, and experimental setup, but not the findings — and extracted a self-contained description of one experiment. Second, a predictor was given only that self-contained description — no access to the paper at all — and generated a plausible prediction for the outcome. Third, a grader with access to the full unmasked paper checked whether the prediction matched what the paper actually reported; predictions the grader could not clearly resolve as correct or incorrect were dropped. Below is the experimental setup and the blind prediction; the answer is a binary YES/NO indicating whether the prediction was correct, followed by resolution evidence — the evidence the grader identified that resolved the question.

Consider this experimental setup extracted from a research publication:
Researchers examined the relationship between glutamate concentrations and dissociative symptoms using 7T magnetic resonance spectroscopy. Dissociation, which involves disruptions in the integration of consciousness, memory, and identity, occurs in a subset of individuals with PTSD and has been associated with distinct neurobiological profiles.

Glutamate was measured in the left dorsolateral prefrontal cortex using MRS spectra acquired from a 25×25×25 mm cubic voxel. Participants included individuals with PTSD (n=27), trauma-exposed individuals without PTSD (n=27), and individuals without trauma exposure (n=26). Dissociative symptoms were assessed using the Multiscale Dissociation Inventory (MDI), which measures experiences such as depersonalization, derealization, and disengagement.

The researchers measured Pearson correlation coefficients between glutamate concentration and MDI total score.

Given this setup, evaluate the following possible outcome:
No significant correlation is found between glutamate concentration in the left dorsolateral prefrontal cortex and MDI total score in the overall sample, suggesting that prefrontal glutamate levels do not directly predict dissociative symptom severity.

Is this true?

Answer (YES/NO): YES